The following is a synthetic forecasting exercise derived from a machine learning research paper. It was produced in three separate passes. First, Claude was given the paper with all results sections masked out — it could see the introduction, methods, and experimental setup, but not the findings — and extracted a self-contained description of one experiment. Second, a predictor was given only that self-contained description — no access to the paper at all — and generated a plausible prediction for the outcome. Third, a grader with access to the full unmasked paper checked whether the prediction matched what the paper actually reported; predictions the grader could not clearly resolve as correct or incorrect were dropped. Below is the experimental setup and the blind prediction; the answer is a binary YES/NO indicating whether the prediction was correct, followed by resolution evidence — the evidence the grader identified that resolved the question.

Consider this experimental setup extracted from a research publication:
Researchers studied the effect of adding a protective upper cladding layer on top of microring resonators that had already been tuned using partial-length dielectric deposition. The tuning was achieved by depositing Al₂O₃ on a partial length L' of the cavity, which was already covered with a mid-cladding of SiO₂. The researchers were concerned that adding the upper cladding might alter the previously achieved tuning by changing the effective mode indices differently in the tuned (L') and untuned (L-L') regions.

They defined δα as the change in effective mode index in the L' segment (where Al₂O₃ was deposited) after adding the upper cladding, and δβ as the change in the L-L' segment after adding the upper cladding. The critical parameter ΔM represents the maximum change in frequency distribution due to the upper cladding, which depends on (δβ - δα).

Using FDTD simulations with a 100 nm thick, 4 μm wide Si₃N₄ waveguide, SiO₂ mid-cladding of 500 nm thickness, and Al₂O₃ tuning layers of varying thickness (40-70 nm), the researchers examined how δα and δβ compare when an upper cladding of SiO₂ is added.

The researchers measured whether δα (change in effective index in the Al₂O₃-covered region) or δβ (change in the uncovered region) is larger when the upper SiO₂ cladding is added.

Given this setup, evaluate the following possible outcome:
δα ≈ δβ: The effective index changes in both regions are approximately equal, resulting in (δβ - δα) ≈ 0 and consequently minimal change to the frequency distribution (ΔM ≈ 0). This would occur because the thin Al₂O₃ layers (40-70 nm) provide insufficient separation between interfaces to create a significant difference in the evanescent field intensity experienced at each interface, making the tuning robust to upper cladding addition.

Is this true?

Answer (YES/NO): NO